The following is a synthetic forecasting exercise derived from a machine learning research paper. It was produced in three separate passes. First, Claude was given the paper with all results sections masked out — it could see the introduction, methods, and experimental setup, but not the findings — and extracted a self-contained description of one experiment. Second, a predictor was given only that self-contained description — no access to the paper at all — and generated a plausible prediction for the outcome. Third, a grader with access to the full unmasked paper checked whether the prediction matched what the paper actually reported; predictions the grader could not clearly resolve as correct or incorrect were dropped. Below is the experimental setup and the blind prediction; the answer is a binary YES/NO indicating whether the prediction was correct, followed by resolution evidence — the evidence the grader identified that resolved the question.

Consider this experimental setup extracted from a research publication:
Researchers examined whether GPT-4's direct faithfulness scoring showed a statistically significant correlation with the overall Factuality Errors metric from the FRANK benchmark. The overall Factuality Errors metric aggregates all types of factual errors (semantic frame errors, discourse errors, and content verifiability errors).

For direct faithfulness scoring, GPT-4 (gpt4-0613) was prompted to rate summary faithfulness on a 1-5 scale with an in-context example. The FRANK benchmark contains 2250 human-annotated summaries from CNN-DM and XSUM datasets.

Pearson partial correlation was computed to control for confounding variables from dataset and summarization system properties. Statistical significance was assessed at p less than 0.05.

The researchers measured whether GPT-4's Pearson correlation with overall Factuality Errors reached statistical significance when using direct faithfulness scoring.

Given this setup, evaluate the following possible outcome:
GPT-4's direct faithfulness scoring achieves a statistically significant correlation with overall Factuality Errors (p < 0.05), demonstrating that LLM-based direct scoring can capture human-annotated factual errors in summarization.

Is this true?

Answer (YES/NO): YES